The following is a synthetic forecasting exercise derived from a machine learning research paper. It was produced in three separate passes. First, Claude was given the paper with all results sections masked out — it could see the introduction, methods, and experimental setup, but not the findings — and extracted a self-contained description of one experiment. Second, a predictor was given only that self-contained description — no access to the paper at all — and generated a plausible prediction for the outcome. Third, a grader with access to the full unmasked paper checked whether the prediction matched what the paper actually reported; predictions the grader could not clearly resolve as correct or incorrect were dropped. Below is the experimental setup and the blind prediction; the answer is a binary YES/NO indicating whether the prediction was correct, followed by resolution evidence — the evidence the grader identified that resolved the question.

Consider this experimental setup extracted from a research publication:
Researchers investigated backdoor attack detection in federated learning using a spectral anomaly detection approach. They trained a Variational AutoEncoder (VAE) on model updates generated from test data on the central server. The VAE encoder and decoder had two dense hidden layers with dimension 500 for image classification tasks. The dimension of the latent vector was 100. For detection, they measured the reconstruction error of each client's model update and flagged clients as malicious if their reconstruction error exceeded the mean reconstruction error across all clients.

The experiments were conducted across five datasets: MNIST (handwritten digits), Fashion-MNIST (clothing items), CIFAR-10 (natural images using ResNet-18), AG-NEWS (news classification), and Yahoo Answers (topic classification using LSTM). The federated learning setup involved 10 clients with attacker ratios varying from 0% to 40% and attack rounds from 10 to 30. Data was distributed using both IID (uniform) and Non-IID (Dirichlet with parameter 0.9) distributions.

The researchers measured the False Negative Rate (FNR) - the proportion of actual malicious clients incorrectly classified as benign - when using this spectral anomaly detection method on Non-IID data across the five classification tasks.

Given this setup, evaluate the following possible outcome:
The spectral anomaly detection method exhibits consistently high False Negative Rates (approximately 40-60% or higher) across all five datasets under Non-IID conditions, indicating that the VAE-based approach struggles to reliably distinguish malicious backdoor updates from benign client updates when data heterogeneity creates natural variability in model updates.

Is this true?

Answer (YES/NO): NO